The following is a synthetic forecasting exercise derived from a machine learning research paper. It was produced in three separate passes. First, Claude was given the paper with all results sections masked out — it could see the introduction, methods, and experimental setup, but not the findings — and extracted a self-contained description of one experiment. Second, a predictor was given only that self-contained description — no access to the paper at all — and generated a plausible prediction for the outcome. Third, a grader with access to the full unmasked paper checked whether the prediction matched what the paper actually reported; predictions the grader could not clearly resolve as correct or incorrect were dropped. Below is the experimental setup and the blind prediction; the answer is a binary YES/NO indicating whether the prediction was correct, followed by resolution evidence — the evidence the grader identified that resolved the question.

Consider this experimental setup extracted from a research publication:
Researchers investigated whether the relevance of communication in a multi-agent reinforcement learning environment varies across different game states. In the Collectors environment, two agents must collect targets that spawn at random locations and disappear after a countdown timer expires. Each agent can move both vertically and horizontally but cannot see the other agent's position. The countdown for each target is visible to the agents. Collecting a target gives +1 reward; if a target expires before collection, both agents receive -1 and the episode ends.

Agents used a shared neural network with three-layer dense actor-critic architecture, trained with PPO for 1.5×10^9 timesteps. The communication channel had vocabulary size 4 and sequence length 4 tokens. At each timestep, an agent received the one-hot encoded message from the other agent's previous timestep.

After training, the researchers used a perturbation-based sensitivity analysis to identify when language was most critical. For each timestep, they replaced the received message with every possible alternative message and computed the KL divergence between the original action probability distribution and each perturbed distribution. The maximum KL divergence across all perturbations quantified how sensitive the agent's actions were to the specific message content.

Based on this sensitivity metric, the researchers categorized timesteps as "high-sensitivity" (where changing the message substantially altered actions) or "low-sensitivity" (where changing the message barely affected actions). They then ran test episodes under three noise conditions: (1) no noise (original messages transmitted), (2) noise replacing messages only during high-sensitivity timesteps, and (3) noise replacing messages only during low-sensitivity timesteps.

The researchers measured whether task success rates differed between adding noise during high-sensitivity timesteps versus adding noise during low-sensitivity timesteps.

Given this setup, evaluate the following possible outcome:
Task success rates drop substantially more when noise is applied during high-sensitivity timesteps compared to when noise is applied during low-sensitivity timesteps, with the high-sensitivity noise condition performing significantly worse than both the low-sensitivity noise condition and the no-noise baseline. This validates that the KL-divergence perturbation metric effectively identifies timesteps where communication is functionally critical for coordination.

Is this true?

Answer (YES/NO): NO